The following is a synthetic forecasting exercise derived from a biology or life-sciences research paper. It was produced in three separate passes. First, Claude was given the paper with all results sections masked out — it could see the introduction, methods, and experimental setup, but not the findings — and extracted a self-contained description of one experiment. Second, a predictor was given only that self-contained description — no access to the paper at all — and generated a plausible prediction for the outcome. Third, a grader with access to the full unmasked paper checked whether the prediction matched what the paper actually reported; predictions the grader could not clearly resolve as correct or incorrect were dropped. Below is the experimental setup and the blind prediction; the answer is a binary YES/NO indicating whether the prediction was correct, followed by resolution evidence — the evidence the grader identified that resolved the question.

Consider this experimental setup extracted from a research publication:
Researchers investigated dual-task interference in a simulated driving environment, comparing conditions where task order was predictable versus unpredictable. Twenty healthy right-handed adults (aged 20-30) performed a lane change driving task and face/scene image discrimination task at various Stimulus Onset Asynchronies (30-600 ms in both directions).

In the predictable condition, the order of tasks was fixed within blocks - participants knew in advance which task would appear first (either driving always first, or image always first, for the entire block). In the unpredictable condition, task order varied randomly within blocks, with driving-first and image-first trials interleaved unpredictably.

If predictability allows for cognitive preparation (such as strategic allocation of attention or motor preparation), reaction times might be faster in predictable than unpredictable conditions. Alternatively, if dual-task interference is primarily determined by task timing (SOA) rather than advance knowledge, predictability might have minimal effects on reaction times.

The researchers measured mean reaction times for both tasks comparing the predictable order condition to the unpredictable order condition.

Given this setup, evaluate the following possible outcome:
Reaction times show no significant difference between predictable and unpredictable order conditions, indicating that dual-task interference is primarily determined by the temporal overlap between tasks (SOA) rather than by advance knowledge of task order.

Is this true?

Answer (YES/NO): NO